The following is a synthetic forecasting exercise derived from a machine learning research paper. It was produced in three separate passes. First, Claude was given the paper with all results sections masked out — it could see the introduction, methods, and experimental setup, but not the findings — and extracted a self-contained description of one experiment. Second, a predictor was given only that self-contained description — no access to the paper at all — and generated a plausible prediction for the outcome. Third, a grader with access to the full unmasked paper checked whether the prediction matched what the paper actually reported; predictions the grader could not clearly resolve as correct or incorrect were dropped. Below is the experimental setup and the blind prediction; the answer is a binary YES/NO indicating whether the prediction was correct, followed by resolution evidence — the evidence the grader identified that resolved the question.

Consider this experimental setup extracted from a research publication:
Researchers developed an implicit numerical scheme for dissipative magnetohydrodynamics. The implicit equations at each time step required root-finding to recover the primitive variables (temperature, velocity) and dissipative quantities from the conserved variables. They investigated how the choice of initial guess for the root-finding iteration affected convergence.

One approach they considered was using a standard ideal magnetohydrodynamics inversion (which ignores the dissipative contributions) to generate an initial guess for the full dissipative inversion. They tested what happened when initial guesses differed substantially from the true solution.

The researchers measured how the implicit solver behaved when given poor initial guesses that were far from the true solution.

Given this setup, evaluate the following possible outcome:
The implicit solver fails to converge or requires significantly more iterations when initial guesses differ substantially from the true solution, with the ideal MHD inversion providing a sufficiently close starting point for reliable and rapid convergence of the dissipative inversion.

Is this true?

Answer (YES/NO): NO